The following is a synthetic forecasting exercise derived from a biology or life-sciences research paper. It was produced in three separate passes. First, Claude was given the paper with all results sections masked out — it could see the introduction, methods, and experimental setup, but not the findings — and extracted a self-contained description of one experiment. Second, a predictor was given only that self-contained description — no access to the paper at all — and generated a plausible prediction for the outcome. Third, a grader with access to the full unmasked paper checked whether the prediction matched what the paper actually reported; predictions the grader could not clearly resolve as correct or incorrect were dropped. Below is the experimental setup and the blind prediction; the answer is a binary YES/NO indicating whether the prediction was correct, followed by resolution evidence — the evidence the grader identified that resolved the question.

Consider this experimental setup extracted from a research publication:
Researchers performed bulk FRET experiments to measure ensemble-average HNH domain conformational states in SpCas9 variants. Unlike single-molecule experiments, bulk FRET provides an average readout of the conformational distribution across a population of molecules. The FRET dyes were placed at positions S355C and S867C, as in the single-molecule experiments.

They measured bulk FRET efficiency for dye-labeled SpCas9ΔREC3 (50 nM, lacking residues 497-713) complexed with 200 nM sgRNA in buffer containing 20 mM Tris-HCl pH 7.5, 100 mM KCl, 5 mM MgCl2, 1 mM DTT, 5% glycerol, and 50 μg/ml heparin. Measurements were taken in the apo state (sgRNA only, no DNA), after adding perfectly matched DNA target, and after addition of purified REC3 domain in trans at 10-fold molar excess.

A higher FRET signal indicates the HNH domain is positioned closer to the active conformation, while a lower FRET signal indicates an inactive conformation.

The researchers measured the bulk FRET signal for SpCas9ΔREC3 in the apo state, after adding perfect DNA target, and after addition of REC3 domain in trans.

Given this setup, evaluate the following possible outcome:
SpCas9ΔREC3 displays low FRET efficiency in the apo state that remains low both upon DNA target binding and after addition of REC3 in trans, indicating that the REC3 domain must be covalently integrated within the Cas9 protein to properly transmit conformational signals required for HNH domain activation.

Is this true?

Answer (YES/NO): NO